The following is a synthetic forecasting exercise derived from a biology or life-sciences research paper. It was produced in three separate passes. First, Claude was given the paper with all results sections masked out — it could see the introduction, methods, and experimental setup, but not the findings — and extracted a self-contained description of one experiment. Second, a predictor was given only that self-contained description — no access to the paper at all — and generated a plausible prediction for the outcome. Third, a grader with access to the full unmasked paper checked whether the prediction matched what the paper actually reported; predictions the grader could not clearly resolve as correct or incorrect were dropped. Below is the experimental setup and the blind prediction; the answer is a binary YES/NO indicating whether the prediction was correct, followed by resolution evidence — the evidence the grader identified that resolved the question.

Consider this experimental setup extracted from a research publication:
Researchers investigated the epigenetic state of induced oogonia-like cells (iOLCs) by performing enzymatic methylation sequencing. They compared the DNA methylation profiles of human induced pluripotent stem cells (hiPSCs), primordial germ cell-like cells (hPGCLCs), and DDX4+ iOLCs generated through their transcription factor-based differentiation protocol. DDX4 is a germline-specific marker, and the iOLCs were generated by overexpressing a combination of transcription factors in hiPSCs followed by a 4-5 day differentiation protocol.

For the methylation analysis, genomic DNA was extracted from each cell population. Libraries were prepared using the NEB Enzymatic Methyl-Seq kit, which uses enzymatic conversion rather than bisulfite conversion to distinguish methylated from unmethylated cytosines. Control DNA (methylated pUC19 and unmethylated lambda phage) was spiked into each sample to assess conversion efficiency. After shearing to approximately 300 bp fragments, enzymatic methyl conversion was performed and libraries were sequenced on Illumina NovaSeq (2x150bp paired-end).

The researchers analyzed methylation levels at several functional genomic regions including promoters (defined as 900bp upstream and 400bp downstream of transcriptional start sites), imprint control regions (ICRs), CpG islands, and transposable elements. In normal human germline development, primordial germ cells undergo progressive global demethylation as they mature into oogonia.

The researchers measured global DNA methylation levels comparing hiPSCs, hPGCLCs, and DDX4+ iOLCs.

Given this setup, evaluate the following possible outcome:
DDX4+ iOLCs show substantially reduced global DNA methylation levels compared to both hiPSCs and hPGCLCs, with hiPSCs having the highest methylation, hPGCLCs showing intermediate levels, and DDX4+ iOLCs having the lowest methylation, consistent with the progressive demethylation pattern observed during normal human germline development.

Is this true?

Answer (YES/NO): YES